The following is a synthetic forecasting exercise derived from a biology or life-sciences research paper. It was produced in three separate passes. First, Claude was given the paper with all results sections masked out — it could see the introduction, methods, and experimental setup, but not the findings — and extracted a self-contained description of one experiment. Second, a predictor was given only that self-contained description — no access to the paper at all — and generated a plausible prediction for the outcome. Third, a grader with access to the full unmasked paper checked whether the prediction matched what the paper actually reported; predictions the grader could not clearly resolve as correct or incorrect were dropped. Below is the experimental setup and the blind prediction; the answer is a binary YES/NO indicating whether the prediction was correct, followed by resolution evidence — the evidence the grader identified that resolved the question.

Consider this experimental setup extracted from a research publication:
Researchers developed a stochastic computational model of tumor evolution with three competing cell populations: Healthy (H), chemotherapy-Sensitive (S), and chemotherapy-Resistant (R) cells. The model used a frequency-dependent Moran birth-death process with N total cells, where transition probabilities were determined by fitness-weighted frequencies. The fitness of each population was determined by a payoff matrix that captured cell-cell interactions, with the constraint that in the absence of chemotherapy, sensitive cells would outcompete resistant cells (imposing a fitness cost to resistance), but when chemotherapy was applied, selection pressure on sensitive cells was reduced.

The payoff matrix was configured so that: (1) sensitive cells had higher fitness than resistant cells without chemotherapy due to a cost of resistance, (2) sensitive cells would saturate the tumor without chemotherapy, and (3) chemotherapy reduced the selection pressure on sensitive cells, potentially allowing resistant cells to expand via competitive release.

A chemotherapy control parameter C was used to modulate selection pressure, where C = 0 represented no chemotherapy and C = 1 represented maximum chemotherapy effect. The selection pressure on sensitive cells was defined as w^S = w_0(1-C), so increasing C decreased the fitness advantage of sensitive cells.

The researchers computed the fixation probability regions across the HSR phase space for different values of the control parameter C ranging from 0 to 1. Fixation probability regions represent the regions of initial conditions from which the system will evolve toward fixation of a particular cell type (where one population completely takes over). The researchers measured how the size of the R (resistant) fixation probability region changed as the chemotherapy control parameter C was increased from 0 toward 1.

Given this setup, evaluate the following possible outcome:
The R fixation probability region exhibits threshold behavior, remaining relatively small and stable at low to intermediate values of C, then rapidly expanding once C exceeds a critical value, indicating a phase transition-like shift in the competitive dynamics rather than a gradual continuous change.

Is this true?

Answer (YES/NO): NO